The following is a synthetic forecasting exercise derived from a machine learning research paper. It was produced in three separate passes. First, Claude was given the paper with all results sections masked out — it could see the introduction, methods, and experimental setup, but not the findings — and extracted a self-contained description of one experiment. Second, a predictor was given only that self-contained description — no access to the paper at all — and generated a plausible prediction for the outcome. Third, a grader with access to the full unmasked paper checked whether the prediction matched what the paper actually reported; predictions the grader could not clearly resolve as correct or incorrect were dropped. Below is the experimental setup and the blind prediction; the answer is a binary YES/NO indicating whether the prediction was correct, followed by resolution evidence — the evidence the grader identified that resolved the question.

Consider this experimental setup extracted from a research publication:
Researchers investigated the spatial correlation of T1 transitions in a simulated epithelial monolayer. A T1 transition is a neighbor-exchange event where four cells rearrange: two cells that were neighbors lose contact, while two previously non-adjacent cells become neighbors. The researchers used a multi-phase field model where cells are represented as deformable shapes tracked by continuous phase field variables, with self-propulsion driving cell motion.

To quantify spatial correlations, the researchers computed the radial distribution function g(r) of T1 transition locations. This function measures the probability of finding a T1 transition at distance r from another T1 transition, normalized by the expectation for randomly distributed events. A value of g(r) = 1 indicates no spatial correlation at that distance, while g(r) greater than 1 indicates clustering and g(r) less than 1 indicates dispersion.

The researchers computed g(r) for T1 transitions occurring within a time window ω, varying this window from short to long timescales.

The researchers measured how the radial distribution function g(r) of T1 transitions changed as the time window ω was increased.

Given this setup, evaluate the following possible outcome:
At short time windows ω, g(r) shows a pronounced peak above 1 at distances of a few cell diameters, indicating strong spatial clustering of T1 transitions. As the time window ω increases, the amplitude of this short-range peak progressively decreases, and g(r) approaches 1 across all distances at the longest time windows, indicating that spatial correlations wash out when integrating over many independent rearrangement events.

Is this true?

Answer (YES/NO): YES